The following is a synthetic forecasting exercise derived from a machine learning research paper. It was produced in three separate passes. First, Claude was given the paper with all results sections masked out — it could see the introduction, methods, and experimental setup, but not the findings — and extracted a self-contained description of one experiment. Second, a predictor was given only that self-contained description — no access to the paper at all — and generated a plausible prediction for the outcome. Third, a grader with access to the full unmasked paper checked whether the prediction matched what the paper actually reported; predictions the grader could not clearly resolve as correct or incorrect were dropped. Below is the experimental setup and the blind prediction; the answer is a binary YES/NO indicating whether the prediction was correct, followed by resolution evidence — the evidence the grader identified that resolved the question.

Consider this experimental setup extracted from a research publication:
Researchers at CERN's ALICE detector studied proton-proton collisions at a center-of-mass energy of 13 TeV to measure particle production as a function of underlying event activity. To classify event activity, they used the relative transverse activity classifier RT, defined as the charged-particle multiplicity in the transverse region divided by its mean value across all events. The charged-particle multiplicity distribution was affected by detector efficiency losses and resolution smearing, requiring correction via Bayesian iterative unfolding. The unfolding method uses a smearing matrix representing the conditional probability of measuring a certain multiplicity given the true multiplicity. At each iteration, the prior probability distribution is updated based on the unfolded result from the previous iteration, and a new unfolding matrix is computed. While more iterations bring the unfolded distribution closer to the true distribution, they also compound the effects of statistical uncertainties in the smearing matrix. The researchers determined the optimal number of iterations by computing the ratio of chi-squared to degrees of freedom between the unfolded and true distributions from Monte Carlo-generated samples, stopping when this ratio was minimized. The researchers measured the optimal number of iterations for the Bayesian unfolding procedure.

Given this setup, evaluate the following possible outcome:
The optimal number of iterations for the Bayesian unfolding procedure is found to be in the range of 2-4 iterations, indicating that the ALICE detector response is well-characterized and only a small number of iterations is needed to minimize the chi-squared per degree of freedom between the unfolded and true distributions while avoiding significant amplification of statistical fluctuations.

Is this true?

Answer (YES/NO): YES